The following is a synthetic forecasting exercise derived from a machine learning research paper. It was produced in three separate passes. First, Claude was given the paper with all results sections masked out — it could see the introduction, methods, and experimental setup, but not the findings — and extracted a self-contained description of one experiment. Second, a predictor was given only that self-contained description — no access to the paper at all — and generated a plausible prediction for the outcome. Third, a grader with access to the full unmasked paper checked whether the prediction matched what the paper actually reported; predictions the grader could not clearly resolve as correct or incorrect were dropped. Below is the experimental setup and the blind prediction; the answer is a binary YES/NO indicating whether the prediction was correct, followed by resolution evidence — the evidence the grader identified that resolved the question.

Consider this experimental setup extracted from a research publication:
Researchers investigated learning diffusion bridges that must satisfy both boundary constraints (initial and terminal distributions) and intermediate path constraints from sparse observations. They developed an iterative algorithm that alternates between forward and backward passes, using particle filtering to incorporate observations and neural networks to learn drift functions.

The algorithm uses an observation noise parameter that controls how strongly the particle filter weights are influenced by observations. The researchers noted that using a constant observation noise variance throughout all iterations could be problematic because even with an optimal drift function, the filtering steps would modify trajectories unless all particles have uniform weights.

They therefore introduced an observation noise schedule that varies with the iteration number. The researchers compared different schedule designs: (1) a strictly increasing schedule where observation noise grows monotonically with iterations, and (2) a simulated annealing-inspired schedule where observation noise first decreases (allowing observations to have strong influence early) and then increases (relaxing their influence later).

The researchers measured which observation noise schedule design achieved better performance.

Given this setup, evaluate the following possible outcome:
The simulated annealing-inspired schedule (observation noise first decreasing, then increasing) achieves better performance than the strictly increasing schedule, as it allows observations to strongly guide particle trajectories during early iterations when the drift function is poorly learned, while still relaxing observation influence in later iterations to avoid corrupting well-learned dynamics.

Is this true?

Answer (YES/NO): YES